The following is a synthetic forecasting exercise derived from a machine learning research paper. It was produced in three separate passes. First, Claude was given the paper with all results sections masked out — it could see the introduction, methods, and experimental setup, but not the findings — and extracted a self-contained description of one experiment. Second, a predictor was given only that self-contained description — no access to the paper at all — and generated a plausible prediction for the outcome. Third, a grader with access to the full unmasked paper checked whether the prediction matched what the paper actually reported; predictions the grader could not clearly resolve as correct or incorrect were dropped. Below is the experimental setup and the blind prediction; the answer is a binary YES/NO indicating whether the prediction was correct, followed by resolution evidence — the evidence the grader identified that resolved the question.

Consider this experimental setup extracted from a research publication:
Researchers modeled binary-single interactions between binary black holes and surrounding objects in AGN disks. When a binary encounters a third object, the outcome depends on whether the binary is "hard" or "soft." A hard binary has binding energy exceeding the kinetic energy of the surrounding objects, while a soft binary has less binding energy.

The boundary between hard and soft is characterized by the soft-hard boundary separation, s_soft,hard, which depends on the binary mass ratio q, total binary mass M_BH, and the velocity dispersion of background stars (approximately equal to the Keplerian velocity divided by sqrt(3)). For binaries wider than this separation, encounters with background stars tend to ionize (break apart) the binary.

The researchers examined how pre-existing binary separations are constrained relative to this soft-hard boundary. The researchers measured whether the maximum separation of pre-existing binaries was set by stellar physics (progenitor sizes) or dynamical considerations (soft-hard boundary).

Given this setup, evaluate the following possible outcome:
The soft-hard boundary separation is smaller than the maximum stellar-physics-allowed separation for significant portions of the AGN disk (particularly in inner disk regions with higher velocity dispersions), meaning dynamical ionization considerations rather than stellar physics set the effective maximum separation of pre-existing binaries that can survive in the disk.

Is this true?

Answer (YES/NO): YES